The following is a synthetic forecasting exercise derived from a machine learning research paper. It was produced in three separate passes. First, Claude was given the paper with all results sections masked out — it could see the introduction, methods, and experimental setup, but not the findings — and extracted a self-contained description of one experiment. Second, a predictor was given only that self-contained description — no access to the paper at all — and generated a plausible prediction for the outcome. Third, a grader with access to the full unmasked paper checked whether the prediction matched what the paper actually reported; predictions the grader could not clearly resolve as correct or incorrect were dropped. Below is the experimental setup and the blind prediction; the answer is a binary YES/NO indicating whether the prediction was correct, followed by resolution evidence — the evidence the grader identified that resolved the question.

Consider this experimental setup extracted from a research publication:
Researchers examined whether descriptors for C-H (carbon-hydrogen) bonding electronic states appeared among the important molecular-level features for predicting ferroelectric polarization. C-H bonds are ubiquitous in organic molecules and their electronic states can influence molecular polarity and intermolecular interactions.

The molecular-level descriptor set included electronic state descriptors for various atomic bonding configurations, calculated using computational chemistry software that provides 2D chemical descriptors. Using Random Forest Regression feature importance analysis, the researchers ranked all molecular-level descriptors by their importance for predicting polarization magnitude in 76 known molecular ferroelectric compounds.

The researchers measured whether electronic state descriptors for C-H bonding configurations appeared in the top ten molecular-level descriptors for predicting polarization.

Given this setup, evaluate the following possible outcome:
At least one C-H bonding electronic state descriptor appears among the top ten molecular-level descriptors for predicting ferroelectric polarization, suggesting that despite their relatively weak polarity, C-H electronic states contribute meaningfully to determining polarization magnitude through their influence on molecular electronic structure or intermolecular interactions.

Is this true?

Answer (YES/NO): YES